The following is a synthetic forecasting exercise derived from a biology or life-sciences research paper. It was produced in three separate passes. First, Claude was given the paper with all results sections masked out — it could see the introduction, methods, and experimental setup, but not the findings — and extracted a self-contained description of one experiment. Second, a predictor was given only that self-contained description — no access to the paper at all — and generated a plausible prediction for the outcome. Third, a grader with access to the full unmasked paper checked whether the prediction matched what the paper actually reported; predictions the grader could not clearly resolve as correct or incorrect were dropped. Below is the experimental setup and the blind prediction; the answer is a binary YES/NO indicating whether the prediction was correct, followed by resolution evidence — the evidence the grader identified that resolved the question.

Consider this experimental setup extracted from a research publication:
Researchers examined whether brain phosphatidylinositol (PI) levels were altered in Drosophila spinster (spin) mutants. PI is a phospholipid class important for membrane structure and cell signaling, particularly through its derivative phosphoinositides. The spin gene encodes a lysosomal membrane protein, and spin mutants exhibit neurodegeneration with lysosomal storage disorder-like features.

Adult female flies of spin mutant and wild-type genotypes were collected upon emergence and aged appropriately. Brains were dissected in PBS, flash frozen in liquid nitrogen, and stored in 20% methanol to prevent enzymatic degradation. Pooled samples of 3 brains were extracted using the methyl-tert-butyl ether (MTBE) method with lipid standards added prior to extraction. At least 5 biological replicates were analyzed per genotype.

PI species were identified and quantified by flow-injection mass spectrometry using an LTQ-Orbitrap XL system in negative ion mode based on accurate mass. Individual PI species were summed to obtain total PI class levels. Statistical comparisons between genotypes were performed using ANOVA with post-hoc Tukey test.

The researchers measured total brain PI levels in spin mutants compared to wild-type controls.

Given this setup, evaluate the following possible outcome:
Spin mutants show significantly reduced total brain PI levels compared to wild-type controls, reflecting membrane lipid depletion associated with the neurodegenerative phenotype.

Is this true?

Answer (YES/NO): NO